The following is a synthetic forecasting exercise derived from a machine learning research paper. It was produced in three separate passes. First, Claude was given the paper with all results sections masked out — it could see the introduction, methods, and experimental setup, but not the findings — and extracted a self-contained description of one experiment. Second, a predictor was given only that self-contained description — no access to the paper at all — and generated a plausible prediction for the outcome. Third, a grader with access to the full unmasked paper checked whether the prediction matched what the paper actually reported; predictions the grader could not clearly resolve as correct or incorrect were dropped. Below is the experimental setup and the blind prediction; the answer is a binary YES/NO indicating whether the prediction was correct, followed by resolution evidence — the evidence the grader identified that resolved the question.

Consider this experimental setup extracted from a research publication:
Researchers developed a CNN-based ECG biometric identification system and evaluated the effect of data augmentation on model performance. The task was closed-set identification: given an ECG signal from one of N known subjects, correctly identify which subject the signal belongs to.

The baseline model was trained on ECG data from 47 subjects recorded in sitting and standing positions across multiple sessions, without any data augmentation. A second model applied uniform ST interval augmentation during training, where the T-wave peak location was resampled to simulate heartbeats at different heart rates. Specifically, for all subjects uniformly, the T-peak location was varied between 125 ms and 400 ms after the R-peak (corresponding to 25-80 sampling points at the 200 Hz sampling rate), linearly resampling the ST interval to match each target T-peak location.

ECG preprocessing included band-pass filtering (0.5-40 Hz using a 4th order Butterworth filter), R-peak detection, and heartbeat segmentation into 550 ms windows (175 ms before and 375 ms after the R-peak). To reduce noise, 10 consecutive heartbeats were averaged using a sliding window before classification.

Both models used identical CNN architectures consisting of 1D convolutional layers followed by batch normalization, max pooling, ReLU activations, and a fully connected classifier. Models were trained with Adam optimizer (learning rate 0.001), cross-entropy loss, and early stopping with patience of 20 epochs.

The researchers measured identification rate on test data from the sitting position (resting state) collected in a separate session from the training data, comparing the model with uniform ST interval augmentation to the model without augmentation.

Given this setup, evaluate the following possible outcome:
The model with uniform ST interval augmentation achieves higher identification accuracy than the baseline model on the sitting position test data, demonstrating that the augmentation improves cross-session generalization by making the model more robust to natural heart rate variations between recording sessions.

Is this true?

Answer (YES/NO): NO